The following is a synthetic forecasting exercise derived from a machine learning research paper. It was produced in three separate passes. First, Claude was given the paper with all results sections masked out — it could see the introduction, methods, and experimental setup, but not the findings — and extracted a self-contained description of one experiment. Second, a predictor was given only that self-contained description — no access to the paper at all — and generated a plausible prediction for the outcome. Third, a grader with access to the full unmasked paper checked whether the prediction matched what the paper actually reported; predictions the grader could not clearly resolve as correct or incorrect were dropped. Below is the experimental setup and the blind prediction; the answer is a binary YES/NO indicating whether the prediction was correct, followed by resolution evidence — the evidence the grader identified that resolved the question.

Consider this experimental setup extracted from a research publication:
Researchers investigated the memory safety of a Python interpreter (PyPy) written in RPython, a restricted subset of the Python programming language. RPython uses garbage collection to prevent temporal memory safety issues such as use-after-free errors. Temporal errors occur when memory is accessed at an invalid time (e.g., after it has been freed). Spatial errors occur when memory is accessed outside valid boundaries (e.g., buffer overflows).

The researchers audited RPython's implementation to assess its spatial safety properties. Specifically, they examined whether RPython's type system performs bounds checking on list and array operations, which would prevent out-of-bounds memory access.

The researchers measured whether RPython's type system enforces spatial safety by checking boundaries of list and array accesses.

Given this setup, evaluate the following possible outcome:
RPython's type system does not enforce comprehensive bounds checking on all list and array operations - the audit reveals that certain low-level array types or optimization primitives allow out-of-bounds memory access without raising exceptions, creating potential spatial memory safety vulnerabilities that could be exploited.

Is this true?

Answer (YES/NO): NO